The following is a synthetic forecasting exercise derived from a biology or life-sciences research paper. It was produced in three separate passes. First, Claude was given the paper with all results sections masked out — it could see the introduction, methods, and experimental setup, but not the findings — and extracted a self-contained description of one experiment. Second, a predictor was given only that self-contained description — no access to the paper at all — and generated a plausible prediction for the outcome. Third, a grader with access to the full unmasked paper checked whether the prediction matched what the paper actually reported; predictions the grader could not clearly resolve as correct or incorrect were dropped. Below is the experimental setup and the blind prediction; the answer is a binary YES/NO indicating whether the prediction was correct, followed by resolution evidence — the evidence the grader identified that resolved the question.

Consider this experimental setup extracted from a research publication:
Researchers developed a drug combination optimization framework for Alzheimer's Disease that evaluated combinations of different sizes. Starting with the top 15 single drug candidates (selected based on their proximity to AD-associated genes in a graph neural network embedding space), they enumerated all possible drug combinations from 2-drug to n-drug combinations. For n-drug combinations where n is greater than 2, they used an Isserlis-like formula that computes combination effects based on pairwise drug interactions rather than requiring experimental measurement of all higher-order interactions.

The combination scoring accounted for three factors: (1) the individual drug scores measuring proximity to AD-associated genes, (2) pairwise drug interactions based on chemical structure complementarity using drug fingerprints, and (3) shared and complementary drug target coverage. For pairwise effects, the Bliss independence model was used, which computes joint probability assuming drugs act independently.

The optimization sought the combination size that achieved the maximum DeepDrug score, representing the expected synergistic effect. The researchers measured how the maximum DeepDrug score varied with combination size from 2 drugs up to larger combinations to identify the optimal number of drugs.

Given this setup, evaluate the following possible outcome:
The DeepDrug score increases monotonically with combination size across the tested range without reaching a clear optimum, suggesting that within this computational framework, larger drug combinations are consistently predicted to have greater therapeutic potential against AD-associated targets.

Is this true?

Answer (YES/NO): NO